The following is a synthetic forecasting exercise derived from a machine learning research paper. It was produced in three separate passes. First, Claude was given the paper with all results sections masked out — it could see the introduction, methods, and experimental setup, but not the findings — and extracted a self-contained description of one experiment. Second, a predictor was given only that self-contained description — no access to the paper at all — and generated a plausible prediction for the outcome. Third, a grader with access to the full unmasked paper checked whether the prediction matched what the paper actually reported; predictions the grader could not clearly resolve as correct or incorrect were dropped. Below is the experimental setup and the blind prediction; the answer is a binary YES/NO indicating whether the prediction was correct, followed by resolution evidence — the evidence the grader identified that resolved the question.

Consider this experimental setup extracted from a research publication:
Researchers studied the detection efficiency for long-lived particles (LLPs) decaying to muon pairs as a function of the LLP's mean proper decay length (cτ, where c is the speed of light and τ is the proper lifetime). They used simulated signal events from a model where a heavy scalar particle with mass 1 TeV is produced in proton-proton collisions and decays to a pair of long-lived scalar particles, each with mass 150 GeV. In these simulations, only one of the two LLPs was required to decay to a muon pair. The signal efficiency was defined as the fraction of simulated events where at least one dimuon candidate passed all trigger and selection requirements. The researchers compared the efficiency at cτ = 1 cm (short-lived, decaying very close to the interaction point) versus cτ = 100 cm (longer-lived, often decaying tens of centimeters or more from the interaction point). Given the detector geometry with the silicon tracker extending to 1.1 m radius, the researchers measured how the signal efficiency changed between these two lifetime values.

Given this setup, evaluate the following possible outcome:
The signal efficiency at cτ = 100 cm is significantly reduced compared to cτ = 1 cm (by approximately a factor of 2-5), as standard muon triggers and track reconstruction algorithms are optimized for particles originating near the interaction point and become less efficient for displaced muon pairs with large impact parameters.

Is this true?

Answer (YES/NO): YES